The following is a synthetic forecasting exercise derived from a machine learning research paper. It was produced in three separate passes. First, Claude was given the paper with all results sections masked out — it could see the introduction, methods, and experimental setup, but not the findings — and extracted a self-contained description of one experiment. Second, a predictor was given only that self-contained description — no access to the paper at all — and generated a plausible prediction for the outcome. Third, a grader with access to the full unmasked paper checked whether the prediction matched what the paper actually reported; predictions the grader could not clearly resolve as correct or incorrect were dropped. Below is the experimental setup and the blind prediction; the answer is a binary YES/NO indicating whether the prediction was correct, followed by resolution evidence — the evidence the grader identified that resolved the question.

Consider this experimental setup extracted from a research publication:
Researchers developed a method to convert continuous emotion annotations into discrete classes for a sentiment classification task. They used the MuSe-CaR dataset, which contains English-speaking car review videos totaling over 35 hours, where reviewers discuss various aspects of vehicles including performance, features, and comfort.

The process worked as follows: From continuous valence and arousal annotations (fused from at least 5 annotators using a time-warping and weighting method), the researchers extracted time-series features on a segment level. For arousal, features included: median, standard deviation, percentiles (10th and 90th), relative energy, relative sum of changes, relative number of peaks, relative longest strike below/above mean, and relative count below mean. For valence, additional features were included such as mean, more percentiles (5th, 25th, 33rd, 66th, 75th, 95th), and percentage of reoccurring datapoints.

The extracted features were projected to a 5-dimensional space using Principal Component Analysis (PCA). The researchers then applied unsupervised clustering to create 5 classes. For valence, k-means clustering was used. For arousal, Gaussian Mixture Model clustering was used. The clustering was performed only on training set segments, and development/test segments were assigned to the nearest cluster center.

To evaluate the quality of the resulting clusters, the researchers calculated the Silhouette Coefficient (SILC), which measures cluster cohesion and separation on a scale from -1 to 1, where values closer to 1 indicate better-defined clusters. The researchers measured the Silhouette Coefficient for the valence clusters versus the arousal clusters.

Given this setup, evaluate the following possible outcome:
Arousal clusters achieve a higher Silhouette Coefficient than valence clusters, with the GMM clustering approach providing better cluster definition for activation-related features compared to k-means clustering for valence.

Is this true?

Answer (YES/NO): NO